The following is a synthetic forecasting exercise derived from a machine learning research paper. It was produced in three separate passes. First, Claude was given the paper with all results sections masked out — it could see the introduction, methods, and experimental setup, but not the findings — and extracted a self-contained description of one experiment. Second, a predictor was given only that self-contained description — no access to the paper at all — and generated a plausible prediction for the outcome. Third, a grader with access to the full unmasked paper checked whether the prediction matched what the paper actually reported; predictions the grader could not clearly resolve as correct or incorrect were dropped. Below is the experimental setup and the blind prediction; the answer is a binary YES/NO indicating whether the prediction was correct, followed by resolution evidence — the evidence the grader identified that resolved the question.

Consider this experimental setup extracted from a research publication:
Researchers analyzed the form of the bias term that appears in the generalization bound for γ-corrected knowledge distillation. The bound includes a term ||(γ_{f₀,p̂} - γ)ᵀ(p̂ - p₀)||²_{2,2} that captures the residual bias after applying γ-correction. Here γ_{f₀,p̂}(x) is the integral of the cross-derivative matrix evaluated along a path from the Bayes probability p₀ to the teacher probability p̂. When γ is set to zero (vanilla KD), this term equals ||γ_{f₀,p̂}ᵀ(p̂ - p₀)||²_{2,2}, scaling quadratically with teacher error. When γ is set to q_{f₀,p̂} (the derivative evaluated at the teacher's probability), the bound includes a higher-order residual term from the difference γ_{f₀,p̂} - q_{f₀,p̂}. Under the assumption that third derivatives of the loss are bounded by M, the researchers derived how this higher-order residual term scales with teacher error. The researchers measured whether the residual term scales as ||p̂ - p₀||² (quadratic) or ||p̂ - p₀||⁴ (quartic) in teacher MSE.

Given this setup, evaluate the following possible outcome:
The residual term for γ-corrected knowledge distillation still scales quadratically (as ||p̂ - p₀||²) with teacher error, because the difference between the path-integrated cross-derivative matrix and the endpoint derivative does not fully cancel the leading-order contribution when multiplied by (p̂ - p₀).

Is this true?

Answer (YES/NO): NO